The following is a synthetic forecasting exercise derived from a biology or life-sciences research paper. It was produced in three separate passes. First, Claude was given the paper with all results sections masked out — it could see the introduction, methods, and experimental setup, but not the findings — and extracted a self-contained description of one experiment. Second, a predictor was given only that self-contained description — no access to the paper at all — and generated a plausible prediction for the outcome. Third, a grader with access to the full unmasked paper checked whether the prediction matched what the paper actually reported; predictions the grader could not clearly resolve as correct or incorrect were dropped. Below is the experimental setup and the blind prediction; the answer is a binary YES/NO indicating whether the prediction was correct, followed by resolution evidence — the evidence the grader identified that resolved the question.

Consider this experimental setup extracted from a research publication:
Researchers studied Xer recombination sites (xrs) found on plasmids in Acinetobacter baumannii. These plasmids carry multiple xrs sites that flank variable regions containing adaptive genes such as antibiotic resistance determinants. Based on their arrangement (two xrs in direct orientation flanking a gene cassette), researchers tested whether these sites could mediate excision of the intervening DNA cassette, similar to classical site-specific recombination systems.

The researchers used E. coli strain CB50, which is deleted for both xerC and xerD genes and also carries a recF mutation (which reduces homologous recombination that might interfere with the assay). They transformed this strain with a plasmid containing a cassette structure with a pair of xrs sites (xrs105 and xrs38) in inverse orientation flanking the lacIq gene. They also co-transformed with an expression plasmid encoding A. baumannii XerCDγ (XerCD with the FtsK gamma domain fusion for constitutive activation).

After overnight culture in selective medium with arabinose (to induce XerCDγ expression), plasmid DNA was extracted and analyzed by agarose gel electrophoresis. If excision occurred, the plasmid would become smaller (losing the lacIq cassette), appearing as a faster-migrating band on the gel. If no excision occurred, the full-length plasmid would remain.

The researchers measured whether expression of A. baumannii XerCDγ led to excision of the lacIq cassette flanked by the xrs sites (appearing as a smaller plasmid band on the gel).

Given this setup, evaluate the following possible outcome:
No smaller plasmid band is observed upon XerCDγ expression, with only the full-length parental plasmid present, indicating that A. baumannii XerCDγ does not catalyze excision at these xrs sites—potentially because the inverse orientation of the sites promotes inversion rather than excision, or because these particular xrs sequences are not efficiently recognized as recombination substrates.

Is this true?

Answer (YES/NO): NO